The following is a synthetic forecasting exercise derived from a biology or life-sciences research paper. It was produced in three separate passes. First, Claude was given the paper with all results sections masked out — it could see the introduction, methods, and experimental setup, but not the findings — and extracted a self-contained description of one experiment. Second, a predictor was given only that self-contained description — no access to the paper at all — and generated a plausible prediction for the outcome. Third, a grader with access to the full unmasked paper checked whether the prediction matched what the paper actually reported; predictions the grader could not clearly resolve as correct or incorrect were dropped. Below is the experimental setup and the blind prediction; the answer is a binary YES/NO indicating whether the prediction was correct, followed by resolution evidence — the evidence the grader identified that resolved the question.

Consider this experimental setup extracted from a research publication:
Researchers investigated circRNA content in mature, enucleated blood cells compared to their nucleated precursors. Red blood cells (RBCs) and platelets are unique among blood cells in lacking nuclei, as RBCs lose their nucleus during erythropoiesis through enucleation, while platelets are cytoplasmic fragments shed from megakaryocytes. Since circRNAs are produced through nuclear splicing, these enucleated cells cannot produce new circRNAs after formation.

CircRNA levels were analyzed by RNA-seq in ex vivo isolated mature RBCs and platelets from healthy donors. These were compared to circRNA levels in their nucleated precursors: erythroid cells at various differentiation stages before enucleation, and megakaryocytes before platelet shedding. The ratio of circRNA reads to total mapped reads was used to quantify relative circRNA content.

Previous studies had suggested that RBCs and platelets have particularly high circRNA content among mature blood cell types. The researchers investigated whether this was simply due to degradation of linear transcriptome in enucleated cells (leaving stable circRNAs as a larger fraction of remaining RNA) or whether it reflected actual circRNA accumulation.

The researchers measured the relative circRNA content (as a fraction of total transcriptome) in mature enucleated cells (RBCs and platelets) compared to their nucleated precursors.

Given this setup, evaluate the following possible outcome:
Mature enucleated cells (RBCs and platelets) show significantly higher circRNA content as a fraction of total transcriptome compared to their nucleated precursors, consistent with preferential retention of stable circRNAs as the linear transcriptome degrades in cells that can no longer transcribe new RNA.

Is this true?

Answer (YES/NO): NO